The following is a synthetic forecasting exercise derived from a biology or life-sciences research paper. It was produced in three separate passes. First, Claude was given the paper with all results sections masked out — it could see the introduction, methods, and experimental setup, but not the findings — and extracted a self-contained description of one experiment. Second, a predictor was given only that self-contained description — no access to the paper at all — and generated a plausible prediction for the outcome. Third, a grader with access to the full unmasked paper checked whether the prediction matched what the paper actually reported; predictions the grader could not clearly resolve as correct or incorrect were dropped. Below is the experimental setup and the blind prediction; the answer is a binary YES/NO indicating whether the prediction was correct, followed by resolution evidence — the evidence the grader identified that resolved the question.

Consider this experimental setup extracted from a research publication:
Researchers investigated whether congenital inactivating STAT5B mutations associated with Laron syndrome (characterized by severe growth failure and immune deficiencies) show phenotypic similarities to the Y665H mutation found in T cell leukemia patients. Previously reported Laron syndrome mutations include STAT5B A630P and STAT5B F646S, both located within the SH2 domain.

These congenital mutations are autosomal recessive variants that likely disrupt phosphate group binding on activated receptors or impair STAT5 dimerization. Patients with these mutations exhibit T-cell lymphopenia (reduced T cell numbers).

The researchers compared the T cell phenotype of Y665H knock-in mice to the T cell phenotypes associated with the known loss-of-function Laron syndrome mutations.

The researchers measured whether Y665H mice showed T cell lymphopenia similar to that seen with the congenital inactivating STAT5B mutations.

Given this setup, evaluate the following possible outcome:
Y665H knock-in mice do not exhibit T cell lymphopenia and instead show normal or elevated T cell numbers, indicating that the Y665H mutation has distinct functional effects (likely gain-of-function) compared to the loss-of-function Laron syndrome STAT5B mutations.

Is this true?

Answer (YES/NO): NO